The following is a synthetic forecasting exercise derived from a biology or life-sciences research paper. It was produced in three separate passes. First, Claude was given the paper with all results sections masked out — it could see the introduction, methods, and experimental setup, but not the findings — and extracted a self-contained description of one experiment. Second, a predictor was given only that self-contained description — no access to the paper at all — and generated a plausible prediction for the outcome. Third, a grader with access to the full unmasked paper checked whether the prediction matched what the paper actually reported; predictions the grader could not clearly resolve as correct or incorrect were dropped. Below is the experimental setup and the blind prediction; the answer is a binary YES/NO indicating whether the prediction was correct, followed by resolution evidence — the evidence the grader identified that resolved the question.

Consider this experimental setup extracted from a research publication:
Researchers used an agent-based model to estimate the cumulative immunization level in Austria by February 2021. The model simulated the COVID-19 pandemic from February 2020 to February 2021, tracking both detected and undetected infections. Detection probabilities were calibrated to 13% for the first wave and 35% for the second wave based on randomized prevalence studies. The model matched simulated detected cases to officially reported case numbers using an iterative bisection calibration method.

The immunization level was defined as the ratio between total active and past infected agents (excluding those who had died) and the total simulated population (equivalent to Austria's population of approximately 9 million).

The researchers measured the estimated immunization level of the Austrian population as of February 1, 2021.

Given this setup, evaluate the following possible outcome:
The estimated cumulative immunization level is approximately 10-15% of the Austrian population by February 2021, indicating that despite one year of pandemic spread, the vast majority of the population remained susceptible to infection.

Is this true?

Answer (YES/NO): YES